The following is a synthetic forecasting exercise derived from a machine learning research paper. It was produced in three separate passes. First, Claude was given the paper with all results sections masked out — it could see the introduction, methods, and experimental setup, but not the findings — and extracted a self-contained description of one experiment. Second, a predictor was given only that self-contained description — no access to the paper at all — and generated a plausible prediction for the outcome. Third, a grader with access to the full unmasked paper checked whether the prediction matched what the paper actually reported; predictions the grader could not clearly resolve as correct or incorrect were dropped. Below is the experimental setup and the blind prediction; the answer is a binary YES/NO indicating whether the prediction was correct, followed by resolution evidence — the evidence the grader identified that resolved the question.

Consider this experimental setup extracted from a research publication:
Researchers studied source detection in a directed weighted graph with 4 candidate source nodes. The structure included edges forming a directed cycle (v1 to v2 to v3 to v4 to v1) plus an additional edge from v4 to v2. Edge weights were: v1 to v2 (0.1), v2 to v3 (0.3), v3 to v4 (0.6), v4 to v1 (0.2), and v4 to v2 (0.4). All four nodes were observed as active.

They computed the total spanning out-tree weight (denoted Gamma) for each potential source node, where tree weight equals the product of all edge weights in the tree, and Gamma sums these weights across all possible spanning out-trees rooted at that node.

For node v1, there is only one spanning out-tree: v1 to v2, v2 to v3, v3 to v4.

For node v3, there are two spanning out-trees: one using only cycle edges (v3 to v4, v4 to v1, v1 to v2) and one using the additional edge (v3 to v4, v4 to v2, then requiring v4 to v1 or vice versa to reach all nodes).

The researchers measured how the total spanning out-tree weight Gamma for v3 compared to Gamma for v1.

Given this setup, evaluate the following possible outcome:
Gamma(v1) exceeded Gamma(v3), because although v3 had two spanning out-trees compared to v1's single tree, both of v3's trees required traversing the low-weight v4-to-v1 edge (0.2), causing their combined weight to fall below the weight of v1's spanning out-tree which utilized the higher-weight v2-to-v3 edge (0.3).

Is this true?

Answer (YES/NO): NO